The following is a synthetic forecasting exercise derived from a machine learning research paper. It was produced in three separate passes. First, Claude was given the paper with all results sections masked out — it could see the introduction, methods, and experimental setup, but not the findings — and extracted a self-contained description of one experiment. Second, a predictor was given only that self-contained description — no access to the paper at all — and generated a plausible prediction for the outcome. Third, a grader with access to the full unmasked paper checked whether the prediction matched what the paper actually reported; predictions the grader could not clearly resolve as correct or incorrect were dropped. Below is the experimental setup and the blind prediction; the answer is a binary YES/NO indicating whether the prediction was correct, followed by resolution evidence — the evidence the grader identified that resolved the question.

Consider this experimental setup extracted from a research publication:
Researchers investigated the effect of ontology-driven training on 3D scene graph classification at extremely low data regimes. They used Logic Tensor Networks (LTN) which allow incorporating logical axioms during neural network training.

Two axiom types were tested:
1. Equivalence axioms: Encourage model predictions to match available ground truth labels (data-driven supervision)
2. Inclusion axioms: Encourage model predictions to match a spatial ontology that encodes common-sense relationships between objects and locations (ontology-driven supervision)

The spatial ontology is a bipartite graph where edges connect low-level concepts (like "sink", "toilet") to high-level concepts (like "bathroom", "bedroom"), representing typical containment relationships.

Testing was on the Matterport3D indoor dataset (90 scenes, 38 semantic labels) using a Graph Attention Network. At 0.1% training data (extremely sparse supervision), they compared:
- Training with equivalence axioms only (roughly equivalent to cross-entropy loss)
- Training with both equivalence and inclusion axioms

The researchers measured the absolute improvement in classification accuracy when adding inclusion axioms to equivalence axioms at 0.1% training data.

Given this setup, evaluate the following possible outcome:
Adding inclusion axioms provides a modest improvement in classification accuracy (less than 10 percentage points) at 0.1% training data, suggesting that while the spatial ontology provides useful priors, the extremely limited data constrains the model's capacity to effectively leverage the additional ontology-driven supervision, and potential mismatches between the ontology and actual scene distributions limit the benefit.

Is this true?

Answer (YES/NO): NO